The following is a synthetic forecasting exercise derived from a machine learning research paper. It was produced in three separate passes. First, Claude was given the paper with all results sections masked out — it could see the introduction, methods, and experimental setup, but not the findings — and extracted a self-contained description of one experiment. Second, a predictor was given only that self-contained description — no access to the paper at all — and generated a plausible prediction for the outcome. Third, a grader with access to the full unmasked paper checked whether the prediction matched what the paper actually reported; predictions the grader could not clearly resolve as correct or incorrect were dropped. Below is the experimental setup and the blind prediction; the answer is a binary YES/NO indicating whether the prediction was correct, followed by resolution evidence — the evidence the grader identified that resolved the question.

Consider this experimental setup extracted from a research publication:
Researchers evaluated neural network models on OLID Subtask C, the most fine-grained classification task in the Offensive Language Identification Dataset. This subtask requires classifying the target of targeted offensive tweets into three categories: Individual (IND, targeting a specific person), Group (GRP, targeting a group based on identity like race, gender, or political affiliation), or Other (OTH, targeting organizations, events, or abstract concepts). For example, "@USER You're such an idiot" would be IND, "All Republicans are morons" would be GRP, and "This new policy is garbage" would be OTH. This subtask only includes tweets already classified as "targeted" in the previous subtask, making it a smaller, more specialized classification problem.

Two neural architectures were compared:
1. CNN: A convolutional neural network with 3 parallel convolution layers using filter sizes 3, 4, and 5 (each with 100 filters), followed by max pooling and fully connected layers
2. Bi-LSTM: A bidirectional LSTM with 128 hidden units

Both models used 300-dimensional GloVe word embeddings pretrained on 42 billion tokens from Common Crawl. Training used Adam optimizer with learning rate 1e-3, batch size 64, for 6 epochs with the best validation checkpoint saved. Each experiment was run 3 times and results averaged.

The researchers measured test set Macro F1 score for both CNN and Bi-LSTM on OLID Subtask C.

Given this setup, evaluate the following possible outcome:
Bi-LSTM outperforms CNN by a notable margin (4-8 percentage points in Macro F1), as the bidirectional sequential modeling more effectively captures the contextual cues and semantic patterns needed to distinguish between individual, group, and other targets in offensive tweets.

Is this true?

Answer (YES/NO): NO